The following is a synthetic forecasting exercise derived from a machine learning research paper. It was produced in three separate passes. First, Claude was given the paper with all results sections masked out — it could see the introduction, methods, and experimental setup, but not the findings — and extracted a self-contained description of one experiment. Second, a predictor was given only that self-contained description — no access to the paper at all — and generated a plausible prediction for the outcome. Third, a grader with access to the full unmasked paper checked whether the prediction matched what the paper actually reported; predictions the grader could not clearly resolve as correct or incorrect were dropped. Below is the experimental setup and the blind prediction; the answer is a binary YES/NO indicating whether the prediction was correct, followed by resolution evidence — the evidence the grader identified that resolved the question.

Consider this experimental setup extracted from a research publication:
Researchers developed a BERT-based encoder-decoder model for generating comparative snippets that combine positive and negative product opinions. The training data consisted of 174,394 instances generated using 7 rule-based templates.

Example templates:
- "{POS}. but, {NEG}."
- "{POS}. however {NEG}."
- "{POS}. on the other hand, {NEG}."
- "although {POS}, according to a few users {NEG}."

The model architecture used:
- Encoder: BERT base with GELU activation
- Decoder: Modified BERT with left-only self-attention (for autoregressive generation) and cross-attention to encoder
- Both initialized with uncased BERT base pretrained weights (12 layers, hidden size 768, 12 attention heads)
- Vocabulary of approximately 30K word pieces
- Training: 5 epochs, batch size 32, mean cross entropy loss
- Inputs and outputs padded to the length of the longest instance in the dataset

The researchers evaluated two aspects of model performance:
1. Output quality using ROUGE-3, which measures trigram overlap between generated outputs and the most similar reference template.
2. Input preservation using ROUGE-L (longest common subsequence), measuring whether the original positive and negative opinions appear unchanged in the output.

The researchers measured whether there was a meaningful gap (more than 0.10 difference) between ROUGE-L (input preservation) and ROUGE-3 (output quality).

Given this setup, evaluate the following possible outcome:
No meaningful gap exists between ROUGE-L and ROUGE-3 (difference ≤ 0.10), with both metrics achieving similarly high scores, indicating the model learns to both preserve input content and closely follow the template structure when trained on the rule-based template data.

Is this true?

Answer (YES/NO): NO